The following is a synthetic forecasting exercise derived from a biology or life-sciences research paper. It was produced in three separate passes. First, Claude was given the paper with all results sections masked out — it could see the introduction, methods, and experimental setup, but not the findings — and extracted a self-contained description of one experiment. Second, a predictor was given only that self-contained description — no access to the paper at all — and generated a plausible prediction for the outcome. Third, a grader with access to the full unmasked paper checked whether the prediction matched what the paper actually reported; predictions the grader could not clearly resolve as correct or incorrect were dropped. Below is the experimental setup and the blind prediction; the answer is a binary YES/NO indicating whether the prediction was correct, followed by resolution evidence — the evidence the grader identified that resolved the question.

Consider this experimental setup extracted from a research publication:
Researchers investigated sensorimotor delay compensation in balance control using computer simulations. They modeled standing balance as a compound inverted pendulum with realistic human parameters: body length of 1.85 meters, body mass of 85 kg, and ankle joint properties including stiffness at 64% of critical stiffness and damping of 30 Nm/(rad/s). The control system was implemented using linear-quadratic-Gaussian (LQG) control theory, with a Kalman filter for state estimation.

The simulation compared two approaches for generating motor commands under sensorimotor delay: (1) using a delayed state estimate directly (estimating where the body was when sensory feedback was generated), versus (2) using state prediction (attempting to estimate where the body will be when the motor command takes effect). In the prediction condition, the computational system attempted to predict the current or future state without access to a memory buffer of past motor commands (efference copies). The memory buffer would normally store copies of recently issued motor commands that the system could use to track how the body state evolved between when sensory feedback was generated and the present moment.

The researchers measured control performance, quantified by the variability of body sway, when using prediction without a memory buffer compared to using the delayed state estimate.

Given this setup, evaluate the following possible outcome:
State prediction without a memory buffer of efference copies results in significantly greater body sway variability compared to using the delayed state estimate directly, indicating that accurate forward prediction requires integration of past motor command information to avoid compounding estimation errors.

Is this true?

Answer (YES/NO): YES